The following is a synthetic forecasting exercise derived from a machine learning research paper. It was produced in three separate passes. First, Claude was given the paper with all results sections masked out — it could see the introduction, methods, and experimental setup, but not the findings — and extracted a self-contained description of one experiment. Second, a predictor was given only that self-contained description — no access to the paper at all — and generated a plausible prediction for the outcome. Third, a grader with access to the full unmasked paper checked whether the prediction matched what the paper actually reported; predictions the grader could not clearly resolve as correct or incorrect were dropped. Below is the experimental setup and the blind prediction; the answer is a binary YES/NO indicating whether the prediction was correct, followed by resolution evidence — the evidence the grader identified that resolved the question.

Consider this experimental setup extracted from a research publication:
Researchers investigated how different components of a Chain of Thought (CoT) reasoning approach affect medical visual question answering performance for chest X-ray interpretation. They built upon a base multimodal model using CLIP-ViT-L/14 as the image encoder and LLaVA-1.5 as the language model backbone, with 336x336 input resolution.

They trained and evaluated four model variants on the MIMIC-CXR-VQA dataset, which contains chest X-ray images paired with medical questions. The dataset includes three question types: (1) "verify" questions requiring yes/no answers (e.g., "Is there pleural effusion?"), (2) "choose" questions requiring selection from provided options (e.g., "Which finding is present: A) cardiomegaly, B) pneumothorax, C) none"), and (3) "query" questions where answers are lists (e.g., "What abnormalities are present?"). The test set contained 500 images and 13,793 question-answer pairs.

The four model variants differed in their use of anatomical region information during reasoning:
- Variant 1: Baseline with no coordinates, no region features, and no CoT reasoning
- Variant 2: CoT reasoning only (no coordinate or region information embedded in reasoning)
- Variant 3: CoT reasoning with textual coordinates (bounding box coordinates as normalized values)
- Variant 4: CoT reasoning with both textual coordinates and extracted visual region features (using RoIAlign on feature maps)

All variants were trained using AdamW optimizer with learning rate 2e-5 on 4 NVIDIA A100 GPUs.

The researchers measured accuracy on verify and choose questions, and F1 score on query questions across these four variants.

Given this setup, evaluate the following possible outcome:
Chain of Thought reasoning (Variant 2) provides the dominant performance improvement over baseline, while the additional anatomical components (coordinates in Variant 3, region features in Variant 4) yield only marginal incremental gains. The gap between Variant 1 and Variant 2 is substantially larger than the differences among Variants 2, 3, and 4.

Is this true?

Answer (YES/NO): YES